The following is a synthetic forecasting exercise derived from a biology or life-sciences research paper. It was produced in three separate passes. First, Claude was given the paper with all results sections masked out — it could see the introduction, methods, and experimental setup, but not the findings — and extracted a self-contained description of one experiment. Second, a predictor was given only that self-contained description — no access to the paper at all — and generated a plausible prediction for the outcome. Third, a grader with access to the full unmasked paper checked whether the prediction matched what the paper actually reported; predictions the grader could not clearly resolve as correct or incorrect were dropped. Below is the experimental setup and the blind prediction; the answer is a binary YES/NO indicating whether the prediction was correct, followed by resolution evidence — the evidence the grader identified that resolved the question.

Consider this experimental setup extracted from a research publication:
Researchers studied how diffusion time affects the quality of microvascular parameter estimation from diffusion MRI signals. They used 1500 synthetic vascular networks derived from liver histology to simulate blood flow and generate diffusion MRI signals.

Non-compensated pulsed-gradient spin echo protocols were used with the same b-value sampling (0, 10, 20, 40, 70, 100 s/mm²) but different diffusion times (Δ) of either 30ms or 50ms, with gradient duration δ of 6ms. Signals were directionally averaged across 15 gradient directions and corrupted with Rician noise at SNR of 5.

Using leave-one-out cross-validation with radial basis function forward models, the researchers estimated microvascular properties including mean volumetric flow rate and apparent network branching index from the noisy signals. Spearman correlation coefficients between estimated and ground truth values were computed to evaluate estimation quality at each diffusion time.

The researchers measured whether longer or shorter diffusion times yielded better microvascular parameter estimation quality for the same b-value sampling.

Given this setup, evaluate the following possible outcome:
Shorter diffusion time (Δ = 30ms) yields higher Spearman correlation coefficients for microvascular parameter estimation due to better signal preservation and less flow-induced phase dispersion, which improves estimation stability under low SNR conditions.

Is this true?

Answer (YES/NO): NO